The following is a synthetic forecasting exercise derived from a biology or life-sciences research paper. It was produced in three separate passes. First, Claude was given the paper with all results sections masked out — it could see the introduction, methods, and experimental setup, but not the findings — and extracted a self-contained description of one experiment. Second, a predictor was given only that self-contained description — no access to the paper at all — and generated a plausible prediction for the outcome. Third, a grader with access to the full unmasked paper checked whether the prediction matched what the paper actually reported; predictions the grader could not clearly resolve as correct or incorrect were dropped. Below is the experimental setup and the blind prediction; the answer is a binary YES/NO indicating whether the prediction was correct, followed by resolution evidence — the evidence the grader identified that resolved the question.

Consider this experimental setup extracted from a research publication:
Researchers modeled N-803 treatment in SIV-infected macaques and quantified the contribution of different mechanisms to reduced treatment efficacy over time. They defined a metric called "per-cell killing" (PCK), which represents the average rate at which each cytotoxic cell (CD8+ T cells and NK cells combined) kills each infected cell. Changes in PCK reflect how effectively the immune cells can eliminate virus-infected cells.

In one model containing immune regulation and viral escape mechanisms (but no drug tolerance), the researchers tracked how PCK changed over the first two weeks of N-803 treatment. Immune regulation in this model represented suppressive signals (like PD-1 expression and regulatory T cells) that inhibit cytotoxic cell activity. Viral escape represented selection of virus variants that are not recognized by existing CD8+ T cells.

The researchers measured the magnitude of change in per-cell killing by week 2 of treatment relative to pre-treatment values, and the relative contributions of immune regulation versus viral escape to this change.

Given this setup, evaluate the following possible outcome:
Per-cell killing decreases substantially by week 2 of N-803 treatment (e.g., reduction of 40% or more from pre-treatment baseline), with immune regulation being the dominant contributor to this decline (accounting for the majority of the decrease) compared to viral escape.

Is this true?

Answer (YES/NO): NO